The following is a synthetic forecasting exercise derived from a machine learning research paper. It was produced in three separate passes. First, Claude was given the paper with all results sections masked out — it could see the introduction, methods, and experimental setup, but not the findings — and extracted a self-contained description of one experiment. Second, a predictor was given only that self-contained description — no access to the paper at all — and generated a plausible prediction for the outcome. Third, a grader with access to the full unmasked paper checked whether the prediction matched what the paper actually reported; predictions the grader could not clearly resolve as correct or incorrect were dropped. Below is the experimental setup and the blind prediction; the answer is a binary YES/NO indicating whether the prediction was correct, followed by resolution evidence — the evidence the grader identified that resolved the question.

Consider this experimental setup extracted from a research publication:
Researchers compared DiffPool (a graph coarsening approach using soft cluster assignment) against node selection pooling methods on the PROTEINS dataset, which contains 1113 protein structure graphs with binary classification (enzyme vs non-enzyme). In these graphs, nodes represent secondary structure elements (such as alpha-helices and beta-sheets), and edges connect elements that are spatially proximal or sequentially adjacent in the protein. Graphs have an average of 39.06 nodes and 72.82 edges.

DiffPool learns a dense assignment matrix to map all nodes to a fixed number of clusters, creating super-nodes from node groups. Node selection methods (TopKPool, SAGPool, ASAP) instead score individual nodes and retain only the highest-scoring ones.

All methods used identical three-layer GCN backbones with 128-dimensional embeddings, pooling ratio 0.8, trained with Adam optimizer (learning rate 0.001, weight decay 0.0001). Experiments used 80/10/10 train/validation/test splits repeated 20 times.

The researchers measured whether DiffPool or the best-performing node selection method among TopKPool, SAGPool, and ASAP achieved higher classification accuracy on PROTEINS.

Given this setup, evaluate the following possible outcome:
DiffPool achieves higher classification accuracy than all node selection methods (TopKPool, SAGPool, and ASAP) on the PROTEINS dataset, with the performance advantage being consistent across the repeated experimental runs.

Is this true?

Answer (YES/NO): NO